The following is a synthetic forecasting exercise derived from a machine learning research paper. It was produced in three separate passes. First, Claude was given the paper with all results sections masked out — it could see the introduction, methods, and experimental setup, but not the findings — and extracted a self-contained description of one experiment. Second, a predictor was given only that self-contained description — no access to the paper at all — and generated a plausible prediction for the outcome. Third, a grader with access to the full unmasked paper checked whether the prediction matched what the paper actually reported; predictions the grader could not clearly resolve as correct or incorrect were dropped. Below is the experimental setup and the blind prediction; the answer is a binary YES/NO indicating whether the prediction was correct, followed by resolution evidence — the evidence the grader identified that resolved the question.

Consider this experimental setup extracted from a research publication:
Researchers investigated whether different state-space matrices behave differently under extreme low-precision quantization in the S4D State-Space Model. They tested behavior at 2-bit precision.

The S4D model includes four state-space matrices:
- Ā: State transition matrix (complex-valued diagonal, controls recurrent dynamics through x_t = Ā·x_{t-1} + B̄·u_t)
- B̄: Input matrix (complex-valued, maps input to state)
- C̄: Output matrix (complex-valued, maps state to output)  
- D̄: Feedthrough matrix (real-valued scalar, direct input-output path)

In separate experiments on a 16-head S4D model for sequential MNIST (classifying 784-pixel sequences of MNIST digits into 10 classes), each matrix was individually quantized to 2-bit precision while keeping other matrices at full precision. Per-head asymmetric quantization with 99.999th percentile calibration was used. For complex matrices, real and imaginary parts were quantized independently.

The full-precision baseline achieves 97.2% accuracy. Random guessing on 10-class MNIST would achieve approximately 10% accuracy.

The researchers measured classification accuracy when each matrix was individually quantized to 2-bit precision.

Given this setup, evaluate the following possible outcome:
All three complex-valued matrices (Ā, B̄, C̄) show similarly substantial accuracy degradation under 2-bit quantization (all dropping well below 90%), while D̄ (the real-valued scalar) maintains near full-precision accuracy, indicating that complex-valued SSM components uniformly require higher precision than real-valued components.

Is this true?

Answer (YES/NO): NO